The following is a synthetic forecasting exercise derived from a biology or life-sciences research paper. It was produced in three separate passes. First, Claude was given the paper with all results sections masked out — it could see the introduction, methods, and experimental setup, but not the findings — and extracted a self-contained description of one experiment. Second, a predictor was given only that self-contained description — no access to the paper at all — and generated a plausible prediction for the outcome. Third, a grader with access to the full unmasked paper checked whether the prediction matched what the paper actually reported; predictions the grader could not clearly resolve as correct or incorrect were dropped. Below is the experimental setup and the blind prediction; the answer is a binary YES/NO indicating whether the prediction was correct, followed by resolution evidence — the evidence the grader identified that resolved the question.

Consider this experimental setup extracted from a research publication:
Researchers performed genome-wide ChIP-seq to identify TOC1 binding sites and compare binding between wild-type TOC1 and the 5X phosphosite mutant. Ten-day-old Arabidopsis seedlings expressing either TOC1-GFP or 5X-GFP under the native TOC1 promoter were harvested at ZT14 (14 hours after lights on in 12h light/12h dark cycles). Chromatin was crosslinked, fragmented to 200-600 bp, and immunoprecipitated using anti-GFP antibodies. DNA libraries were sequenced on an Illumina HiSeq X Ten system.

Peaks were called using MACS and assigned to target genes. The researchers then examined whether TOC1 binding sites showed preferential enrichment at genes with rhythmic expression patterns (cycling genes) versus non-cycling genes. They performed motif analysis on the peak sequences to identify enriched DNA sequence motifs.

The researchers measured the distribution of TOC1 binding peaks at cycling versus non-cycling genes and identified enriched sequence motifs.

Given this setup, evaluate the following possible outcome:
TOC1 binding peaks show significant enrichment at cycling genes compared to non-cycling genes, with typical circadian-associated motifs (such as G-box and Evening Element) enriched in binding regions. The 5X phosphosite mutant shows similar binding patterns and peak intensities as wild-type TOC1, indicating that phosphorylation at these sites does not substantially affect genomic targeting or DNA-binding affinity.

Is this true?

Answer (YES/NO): NO